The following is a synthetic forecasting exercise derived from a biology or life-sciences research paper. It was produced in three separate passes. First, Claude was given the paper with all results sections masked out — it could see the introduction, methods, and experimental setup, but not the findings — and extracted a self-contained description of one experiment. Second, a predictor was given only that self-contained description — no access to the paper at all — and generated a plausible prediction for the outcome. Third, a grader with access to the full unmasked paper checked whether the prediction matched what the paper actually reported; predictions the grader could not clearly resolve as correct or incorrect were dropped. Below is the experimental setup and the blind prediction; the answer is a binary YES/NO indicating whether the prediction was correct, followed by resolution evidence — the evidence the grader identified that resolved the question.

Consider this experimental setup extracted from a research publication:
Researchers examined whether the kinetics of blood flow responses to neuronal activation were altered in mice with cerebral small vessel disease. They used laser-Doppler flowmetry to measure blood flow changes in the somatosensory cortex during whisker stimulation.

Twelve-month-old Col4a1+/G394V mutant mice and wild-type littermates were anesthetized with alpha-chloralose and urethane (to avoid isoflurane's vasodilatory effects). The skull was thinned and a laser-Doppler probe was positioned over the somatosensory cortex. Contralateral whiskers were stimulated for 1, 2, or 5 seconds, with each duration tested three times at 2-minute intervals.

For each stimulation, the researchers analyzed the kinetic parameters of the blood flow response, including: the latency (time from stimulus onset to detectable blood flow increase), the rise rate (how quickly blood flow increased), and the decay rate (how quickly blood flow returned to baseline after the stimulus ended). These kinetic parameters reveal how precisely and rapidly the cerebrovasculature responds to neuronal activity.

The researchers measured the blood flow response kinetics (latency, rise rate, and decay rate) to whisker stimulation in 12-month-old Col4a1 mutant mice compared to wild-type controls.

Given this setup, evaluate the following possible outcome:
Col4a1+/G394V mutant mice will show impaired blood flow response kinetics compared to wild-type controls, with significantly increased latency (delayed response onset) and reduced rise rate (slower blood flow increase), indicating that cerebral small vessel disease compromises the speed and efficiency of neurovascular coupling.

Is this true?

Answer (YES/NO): YES